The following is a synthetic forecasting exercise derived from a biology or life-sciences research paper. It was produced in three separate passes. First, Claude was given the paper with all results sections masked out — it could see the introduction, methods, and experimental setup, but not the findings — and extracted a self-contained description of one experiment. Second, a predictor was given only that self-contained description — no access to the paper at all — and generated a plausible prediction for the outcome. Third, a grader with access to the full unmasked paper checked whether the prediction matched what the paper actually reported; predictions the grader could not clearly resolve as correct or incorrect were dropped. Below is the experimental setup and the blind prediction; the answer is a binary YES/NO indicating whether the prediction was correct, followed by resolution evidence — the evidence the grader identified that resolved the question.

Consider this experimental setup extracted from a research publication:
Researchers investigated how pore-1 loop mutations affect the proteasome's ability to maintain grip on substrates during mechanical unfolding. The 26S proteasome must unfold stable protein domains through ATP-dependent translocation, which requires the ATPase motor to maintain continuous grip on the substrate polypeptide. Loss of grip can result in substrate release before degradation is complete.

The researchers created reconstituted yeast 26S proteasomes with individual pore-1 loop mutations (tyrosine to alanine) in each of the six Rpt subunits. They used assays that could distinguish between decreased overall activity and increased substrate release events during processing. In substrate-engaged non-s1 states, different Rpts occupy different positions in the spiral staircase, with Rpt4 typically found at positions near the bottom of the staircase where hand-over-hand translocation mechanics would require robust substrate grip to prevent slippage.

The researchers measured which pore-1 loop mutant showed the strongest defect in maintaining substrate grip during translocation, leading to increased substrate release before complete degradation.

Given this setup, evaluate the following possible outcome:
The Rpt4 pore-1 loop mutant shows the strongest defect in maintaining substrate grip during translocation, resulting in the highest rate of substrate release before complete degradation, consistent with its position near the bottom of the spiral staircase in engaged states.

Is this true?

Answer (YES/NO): YES